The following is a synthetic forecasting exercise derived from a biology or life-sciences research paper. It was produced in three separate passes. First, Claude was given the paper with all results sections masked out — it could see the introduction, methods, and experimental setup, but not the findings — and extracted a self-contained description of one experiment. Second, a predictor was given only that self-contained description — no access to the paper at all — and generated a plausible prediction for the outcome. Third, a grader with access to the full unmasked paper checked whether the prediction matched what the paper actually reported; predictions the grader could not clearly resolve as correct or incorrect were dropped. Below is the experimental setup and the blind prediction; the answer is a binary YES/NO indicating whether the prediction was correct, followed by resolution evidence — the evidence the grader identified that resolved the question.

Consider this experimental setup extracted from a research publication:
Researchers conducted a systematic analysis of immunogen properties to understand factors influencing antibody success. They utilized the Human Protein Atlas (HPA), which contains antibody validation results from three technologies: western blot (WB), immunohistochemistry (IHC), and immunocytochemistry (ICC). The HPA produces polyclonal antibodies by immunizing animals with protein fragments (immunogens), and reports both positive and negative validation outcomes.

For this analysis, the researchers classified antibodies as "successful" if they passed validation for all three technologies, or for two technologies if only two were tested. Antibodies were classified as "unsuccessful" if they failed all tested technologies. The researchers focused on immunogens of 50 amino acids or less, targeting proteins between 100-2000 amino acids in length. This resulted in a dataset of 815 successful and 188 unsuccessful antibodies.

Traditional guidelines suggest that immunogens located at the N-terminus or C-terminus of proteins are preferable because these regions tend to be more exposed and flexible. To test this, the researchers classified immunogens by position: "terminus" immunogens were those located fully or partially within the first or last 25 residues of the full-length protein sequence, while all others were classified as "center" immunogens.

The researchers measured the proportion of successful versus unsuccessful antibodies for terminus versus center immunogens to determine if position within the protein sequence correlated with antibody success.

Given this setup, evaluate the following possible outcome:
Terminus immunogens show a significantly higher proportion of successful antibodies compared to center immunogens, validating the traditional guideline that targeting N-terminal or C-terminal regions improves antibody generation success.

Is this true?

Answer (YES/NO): NO